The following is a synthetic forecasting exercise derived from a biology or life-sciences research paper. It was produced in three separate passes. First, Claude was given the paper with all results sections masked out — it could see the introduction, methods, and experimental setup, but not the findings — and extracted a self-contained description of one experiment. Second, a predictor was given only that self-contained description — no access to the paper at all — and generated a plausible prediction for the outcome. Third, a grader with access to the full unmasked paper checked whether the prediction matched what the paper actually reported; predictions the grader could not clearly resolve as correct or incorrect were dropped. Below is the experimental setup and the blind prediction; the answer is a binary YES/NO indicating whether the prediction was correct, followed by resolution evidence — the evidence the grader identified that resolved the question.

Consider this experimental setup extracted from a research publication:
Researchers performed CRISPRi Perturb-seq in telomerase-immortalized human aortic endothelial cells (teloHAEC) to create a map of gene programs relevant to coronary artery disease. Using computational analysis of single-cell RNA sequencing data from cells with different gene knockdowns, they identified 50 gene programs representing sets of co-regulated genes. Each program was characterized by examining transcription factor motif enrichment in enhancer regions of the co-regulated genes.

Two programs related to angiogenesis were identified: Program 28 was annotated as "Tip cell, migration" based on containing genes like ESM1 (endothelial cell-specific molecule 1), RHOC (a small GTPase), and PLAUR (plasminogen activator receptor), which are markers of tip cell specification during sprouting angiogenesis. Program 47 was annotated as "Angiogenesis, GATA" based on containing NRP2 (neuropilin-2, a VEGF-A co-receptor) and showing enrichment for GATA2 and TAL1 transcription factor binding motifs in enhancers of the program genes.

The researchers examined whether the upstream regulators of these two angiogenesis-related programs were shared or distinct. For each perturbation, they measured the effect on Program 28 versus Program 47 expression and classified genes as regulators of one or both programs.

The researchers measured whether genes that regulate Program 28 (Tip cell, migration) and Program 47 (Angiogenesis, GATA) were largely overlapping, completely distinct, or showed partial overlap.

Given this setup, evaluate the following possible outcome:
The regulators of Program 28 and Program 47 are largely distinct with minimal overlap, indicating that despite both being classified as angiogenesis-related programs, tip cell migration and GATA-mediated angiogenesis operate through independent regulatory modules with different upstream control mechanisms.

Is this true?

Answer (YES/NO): NO